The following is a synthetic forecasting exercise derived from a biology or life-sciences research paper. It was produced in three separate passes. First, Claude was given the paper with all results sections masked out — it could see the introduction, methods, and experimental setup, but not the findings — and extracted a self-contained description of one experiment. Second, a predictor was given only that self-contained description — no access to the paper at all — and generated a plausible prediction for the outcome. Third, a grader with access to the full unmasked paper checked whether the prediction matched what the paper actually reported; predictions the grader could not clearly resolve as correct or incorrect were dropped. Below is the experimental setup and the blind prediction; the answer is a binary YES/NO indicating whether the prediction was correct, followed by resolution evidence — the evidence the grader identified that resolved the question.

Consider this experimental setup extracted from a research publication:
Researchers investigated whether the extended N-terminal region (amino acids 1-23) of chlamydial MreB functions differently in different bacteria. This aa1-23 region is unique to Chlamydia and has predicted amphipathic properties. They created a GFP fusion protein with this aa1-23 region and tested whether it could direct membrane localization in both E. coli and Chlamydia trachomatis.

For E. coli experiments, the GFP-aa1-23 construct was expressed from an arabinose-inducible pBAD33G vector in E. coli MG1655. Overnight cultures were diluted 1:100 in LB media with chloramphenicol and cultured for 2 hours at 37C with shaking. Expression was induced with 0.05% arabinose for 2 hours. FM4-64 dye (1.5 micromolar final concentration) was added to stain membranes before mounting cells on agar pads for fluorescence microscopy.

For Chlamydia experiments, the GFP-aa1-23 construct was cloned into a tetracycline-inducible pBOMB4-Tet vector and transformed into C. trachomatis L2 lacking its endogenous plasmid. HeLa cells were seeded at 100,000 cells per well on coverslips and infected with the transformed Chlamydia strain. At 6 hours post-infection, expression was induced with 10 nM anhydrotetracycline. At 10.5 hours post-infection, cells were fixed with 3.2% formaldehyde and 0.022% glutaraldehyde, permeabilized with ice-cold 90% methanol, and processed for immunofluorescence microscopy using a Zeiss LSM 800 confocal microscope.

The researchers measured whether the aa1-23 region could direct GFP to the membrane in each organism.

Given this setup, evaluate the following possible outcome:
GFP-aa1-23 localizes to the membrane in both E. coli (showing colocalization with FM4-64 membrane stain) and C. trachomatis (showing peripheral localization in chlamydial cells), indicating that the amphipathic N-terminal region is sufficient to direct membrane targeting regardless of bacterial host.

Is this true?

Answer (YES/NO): NO